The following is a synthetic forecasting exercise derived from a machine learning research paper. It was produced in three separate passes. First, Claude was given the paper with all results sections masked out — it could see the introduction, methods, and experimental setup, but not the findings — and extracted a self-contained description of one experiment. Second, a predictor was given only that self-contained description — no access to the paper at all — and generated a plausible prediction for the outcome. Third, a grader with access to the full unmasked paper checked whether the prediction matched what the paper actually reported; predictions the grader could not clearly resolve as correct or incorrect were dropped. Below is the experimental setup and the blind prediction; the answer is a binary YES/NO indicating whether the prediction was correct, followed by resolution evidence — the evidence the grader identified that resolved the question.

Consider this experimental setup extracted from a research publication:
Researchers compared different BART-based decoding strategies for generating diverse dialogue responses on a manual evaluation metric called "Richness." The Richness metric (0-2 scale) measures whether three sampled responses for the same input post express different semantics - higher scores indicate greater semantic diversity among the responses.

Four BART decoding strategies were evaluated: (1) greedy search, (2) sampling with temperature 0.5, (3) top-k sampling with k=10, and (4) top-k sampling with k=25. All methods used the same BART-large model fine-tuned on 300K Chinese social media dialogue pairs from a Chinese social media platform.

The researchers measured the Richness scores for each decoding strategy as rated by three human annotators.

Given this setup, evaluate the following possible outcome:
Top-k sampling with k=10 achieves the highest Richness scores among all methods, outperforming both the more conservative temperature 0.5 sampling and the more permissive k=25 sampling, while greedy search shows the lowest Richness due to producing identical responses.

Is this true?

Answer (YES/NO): NO